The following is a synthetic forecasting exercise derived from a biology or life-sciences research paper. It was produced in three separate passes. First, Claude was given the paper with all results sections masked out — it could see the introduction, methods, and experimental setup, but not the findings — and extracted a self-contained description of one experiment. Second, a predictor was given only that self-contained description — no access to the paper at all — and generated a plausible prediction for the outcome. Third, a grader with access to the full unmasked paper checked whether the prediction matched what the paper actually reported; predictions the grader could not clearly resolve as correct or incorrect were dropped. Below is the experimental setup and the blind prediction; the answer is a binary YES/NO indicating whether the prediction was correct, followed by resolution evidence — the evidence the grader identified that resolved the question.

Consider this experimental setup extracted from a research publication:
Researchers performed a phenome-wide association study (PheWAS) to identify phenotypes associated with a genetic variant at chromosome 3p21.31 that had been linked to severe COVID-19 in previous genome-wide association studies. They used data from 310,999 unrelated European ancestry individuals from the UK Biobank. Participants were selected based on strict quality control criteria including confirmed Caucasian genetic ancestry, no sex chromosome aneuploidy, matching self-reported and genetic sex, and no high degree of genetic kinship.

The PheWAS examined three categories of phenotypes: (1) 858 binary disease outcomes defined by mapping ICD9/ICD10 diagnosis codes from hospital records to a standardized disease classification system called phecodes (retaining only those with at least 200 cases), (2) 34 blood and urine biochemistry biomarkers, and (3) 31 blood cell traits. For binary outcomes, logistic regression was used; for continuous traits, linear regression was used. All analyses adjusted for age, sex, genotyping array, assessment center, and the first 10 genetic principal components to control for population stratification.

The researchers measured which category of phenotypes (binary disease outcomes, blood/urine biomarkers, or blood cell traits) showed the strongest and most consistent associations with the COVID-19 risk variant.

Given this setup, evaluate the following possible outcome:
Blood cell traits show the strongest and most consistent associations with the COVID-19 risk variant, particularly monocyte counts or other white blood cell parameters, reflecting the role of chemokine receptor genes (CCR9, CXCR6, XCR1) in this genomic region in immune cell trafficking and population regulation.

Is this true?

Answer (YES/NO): YES